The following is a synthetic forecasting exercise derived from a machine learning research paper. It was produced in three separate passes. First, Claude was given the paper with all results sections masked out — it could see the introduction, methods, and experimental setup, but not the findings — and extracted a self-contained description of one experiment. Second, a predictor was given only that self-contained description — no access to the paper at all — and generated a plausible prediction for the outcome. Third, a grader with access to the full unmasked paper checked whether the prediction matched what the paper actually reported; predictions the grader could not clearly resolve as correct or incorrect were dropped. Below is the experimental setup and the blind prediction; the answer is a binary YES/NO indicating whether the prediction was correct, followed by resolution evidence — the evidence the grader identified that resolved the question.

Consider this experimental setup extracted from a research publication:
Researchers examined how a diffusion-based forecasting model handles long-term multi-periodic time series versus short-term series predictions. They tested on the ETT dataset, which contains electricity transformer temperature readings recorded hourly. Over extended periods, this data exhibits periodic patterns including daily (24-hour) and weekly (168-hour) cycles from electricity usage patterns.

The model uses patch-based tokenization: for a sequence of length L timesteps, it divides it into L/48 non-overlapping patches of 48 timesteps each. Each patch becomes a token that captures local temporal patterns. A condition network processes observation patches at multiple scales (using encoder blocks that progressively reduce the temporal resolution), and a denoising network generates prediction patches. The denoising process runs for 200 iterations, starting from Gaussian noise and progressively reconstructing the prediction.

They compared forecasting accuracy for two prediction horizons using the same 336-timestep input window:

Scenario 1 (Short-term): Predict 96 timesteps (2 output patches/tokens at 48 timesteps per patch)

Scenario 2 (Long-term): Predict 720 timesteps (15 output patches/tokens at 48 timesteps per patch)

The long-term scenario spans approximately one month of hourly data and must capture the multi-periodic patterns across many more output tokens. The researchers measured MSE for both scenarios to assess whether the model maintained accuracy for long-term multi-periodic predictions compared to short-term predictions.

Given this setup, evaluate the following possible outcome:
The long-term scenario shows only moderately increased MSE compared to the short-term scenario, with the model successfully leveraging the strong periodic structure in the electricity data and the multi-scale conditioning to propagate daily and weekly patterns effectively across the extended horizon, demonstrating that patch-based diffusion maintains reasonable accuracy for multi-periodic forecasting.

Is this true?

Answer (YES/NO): YES